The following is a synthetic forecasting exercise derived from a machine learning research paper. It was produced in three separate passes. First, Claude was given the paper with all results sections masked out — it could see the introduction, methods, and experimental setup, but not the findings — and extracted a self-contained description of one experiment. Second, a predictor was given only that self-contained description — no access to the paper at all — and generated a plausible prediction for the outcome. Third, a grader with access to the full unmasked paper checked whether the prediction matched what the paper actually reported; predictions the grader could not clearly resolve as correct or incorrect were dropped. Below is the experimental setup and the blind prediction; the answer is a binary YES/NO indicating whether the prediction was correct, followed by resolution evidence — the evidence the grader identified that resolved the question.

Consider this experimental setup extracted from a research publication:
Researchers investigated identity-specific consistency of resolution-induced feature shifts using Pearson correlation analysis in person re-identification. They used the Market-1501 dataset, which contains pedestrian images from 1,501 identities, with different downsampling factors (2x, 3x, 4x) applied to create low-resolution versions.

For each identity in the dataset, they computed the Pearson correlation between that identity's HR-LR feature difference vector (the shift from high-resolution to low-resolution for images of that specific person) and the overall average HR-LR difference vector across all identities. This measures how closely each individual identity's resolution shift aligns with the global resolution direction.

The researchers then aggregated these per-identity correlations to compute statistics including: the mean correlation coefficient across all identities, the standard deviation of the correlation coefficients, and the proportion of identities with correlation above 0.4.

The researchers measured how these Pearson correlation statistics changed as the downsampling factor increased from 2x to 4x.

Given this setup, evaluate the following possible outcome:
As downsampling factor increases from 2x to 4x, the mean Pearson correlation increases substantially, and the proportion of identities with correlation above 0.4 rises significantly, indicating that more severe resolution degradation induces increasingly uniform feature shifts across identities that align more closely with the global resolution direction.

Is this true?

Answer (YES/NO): NO